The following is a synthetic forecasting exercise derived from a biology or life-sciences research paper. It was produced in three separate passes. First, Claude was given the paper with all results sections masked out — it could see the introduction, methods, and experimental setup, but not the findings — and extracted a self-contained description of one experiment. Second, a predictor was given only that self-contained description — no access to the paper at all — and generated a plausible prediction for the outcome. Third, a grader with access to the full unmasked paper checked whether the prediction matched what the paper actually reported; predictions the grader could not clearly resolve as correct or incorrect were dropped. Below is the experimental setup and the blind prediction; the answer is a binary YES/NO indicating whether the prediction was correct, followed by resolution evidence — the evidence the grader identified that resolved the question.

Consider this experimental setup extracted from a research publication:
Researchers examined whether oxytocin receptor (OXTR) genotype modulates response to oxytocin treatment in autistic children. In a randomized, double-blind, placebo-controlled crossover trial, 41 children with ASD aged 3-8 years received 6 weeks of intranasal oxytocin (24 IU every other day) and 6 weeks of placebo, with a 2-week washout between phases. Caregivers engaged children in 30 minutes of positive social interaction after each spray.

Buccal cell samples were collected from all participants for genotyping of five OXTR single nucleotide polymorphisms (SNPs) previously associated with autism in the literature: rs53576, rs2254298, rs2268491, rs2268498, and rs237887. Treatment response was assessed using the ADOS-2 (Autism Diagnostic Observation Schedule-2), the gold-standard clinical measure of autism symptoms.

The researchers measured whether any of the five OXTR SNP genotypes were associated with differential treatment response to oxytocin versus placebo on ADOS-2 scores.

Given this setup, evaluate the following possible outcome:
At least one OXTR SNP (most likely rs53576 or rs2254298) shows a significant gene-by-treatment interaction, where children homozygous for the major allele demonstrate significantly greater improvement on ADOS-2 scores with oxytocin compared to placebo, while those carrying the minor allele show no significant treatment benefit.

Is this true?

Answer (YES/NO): NO